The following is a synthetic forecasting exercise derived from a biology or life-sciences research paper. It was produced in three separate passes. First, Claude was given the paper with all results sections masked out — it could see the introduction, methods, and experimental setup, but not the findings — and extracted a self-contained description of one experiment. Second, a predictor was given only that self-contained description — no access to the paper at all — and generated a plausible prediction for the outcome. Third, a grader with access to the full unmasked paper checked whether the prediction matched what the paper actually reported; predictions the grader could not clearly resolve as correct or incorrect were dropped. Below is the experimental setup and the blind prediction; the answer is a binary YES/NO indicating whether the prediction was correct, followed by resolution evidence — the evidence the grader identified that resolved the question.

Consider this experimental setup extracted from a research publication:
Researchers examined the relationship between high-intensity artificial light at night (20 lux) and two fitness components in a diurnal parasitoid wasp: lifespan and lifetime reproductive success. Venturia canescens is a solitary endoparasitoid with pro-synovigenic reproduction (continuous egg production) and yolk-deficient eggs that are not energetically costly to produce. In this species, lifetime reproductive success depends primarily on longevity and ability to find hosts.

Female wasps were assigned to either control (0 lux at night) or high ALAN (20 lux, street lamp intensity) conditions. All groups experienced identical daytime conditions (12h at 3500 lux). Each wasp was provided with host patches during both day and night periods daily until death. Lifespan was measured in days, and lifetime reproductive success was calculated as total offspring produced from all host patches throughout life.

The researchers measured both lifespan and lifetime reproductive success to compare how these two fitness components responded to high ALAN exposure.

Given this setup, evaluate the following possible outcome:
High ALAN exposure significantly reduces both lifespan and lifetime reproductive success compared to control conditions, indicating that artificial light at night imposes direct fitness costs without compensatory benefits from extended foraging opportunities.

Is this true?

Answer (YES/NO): NO